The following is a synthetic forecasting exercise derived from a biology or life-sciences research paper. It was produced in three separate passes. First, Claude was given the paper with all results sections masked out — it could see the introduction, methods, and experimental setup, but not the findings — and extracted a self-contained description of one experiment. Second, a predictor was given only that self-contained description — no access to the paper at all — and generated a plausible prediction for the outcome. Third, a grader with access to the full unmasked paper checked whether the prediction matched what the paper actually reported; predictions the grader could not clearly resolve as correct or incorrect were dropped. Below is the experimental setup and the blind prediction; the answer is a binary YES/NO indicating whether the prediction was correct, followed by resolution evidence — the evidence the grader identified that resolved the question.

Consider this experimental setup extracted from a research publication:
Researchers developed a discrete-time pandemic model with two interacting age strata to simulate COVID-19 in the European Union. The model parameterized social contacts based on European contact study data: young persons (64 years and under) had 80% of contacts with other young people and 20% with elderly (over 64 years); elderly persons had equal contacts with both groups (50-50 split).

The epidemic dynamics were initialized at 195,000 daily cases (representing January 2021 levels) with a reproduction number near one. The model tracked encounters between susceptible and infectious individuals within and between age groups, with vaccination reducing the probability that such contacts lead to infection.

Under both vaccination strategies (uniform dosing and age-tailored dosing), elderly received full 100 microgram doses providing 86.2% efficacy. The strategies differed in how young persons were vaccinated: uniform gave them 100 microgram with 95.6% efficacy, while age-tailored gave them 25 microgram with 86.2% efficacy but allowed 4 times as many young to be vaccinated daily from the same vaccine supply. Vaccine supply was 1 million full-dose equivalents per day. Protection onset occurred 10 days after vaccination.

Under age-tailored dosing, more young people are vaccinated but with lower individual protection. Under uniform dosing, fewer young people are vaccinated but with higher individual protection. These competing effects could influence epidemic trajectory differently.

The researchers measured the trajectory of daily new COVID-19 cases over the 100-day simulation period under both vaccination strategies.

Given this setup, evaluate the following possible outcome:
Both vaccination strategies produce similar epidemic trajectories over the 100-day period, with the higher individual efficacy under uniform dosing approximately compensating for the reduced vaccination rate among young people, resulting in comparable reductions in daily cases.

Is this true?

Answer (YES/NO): NO